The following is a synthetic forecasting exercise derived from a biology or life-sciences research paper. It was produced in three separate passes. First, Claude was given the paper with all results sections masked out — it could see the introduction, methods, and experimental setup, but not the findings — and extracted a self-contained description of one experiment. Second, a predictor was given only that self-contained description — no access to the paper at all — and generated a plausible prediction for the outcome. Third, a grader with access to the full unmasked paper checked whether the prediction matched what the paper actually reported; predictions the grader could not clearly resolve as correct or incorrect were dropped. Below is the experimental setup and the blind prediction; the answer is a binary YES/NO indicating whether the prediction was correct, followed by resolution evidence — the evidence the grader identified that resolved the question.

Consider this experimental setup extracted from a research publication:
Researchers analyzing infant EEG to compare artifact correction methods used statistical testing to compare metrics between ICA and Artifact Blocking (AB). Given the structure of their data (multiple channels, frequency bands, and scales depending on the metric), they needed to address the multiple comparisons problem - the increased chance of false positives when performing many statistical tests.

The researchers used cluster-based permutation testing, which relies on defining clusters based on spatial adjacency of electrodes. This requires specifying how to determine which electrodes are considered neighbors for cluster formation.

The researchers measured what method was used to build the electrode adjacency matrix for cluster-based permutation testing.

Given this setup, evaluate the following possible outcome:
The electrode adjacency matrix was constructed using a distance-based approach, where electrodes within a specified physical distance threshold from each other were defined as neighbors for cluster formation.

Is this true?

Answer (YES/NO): NO